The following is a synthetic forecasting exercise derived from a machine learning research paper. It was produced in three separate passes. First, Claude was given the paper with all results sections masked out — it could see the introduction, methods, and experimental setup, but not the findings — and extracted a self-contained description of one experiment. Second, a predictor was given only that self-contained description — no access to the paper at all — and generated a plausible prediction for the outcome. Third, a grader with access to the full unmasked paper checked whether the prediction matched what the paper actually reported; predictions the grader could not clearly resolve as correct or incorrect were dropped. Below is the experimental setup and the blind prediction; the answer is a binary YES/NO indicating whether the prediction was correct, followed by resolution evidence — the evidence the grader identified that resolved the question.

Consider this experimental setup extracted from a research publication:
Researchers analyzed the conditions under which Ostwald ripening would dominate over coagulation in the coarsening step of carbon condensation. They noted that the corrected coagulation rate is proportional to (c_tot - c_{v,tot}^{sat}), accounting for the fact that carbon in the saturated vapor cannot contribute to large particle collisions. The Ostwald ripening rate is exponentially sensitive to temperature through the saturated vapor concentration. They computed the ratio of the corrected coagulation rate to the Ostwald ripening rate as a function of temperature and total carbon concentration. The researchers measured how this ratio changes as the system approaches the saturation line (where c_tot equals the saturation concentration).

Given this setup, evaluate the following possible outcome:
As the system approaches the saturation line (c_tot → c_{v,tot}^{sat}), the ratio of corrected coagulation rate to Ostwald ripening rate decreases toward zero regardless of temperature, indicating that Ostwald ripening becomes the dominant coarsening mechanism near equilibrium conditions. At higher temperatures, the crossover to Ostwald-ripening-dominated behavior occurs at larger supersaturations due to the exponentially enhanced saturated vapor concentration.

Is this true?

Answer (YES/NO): YES